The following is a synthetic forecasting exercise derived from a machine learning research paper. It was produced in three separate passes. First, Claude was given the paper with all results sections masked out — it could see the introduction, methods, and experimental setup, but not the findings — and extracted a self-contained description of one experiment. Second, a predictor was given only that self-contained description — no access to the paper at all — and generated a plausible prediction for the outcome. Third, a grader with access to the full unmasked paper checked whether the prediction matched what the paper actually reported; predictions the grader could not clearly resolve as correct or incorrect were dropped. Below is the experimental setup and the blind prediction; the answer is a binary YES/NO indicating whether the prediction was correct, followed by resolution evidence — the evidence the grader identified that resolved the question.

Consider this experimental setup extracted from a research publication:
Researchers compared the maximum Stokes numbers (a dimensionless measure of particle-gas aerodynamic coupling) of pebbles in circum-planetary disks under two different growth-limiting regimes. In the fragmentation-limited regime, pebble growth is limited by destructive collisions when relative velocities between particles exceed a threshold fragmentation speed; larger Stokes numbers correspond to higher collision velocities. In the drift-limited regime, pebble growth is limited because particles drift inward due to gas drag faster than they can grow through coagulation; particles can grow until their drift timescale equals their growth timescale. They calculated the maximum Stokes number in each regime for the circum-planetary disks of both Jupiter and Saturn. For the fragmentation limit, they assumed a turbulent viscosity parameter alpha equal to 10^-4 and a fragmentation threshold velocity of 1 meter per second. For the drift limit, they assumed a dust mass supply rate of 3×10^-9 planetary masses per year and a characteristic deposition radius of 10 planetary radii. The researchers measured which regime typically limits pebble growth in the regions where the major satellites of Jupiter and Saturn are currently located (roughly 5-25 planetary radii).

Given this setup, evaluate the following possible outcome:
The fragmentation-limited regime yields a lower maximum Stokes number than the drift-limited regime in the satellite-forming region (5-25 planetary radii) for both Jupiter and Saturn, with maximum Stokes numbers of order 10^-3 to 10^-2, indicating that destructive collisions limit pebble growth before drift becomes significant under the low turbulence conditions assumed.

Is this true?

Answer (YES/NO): YES